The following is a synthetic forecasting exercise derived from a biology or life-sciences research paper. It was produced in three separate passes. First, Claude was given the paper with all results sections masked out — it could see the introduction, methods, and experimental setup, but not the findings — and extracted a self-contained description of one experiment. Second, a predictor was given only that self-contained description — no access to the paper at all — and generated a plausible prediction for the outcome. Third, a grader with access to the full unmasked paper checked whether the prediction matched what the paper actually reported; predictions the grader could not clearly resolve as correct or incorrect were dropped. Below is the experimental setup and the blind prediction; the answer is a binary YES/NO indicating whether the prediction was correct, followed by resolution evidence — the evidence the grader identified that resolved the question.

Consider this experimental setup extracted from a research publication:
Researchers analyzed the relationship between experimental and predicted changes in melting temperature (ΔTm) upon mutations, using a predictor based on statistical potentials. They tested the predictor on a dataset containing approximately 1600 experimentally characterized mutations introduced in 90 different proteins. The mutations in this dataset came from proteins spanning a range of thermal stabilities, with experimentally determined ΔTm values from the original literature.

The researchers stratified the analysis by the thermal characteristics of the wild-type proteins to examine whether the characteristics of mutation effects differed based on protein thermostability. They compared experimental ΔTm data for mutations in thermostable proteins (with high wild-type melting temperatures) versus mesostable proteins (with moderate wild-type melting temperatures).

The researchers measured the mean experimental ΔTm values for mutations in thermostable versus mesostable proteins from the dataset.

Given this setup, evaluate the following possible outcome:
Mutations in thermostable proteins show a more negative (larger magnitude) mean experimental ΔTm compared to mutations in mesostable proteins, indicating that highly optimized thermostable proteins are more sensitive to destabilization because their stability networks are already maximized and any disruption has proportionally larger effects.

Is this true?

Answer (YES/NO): YES